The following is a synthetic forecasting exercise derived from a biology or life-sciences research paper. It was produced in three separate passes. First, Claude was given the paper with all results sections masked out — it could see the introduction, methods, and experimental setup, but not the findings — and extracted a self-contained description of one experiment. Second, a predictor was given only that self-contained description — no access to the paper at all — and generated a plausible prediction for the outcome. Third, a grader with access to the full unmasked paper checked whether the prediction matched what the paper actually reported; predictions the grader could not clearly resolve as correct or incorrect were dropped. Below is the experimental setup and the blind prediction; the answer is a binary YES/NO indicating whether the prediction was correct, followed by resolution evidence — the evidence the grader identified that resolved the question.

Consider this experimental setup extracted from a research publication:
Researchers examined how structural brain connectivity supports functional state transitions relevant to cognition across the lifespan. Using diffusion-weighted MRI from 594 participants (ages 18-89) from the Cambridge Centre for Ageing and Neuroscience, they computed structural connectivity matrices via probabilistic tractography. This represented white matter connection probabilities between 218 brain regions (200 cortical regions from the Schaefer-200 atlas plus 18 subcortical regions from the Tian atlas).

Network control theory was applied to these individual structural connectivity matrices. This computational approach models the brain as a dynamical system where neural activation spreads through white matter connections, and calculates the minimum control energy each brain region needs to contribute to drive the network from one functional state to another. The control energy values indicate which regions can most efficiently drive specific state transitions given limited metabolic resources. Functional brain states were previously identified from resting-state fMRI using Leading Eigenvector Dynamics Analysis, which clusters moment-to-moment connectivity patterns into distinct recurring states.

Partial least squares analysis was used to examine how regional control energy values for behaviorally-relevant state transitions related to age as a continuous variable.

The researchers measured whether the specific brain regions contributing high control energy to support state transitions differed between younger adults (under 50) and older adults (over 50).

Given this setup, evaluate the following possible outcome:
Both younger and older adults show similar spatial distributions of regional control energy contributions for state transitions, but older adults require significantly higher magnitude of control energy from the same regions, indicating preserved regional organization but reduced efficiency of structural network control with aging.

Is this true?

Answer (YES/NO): NO